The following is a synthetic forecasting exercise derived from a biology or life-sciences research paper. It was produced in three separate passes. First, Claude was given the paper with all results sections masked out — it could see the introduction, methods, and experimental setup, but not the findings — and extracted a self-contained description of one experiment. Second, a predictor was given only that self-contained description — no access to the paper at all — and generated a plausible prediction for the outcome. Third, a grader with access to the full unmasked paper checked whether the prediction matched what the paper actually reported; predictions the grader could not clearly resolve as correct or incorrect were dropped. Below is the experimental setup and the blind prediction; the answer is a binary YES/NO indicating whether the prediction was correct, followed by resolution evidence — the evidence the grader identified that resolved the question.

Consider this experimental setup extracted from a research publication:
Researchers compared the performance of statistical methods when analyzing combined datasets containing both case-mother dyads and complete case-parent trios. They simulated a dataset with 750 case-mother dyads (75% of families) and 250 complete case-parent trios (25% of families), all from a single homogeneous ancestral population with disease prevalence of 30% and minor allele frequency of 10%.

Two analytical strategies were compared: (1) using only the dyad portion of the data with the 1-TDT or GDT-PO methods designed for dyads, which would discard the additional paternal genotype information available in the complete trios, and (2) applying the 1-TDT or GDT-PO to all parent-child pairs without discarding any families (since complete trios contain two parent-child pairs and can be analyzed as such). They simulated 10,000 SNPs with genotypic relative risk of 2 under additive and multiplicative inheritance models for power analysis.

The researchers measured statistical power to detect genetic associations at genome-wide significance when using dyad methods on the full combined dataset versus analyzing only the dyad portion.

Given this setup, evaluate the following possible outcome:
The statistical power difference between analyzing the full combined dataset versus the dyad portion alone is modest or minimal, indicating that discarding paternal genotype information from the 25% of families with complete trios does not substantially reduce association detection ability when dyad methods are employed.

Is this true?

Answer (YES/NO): NO